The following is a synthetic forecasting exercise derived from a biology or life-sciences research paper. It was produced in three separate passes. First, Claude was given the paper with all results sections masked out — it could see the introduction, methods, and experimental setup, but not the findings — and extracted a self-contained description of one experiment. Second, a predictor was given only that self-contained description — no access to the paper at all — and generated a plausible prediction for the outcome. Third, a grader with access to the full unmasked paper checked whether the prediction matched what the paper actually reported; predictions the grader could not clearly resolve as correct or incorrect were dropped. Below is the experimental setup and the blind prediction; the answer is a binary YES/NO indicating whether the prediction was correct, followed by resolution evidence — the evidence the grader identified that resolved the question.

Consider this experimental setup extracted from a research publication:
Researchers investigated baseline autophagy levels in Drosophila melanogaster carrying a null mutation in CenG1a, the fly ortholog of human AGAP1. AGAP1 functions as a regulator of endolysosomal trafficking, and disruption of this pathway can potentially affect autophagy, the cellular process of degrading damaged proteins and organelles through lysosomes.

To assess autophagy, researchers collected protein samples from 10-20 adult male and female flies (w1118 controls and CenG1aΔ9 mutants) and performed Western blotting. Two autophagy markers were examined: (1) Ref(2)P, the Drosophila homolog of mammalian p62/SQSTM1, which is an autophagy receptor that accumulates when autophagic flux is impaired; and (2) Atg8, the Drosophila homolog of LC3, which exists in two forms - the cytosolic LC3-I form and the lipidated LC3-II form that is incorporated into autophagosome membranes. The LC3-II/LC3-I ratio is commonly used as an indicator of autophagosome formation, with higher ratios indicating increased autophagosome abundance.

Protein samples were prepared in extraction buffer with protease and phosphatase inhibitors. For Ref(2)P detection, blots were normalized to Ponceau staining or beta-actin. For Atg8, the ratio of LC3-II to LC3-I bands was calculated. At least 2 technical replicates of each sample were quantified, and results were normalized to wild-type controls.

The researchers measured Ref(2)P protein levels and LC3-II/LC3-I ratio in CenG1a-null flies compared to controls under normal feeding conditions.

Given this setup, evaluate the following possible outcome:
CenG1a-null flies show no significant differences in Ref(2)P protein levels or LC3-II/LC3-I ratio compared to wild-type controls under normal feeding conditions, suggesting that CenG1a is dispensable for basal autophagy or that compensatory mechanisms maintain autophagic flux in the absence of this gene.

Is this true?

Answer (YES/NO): NO